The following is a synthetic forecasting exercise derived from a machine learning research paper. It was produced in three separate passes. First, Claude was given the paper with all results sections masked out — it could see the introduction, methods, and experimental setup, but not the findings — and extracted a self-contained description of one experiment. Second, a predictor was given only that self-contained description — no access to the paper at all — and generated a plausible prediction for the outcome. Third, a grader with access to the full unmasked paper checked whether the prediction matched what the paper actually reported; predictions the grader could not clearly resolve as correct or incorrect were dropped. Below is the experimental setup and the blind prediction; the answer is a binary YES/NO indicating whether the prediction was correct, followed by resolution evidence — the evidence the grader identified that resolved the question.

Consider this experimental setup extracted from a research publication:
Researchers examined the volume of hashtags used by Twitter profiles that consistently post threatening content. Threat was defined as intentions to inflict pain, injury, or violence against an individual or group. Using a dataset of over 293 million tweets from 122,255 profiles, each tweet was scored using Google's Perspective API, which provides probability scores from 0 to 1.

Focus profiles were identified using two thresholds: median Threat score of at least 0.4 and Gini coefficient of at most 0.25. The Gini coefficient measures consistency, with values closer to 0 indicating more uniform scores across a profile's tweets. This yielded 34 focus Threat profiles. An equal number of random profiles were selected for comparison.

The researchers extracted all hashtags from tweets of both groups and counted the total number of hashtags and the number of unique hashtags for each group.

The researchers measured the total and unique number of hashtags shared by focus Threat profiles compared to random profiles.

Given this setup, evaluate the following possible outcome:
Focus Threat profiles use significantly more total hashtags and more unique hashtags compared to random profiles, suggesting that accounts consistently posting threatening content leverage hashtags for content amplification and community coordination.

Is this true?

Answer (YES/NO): NO